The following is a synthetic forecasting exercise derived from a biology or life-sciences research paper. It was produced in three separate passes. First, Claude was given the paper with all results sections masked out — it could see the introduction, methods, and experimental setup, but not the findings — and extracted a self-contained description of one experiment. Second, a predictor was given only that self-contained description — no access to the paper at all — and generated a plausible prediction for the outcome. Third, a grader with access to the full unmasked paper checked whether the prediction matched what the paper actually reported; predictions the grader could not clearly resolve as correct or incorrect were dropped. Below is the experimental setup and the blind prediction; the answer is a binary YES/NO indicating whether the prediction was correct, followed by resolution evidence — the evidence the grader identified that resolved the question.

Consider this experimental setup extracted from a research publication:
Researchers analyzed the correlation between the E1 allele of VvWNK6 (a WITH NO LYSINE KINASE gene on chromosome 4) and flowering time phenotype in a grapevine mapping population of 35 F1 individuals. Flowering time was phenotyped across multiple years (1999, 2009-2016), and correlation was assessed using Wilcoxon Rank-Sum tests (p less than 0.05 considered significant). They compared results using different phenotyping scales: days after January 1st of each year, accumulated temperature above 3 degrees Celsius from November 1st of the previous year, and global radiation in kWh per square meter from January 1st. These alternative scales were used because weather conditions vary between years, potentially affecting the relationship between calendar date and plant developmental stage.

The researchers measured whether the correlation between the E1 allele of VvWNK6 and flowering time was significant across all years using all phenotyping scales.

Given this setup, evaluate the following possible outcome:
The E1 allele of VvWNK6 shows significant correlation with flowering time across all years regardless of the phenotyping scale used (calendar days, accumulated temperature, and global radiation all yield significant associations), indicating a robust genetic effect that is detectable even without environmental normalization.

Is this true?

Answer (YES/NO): NO